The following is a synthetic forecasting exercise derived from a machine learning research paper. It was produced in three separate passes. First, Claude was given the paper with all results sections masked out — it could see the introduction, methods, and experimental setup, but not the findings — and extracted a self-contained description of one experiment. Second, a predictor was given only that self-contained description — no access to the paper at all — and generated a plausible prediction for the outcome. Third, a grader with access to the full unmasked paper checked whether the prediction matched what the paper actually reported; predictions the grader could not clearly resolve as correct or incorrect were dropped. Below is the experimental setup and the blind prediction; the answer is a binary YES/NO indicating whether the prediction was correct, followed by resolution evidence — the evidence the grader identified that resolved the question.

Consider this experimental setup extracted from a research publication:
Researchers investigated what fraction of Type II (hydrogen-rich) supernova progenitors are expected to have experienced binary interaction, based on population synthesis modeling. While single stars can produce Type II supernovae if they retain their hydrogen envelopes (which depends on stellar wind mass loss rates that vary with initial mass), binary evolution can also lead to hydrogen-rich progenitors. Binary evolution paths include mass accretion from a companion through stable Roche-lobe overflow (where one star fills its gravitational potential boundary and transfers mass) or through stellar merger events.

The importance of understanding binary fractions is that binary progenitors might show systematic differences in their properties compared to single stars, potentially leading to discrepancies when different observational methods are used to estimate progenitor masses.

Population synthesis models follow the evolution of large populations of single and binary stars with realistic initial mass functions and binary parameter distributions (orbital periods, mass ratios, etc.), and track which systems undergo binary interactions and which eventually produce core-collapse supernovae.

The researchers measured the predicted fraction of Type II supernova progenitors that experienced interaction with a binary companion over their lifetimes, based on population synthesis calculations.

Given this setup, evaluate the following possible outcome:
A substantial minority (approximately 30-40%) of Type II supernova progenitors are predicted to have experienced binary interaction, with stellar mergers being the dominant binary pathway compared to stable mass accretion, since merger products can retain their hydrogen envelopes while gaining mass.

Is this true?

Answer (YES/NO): NO